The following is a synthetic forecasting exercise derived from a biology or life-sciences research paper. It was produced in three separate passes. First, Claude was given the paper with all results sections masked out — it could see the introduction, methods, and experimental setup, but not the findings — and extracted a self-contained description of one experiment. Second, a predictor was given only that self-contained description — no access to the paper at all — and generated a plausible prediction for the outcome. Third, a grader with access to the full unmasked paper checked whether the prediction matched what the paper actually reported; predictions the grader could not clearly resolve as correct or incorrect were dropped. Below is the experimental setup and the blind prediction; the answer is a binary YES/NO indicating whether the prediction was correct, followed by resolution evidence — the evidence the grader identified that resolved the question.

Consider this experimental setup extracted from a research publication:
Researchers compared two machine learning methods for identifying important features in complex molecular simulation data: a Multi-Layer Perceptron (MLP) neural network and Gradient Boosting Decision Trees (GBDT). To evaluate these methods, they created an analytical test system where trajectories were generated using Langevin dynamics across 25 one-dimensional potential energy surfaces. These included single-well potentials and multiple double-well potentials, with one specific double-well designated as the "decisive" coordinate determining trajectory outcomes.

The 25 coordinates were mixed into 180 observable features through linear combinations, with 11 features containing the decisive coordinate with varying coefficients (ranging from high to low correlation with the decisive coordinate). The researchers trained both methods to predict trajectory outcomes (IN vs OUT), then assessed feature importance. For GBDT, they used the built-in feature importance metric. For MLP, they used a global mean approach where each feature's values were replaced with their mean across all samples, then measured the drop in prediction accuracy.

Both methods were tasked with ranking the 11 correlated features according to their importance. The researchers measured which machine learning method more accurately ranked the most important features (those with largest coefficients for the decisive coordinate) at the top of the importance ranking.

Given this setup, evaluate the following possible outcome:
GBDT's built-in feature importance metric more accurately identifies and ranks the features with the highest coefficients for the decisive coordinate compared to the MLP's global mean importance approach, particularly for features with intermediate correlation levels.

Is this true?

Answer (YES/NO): NO